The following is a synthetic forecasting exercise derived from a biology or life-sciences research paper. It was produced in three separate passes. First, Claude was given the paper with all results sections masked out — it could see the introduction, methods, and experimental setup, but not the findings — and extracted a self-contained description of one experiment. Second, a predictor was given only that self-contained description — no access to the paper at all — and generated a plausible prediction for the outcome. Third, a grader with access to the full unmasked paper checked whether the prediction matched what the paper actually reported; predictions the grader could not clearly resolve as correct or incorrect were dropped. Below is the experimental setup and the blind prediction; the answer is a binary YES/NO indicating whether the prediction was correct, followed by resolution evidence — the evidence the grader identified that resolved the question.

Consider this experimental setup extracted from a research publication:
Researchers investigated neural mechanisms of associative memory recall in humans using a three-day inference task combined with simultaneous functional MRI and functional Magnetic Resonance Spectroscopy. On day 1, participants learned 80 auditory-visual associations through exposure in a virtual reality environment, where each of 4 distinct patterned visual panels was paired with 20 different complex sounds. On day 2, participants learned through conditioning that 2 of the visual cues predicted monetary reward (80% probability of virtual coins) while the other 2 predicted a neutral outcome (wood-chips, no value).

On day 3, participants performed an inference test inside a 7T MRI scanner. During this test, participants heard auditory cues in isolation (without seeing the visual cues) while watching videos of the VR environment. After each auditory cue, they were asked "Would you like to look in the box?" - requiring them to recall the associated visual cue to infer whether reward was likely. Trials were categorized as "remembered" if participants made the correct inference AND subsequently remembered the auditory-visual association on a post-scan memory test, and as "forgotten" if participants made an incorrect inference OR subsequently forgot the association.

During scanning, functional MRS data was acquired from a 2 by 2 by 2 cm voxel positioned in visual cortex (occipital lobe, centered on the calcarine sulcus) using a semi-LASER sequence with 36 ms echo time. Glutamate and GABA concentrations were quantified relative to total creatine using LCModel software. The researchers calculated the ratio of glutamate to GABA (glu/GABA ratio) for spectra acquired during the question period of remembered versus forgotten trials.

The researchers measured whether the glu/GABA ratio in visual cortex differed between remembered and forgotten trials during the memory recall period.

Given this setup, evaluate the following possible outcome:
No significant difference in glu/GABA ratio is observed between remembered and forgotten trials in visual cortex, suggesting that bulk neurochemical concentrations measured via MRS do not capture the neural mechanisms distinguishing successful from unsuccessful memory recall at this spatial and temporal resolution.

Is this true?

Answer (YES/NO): NO